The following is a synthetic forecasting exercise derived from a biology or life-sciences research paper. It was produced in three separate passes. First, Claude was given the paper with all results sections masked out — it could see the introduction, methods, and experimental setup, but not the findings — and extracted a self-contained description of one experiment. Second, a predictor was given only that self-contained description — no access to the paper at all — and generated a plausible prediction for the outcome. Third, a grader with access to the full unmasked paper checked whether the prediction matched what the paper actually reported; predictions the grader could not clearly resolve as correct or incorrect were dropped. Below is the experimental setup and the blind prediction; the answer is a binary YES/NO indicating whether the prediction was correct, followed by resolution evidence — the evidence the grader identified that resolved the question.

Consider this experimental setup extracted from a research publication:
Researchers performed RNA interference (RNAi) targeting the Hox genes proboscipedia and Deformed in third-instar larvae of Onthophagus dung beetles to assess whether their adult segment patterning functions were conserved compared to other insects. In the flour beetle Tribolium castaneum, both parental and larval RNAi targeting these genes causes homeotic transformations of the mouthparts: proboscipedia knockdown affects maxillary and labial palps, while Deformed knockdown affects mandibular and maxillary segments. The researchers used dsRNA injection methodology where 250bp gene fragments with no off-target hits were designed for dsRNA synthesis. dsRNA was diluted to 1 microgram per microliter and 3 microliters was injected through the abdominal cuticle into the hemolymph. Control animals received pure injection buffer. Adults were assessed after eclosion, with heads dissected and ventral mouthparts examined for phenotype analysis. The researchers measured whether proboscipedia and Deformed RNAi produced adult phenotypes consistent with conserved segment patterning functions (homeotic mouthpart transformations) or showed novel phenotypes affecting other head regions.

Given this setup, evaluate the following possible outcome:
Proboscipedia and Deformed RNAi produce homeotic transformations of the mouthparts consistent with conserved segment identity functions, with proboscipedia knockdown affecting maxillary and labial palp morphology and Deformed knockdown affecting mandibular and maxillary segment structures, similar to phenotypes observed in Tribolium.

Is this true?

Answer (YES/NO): NO